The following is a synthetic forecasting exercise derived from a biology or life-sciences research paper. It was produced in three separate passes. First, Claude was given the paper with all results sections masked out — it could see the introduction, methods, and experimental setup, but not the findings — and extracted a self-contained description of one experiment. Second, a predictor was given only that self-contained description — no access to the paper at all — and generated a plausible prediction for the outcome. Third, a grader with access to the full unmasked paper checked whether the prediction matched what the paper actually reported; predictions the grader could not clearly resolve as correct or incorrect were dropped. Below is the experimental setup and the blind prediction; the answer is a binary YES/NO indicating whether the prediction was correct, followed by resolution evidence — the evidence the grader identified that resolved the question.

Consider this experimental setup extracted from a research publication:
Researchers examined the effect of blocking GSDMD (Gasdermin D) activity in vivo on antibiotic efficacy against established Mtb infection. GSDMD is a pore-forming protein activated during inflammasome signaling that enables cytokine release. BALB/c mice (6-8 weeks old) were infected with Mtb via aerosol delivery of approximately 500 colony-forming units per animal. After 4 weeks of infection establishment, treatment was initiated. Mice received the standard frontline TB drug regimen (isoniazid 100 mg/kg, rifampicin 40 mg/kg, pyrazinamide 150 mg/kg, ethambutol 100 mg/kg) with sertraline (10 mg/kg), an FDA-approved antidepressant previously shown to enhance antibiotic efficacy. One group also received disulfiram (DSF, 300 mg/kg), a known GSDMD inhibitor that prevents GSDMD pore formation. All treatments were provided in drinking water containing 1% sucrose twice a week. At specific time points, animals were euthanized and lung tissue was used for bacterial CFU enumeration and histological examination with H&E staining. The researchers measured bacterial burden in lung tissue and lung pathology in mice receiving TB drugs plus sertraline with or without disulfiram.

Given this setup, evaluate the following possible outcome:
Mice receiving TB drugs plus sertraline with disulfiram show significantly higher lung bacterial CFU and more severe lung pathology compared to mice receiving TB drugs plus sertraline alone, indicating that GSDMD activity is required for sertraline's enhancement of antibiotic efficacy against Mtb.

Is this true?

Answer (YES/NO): YES